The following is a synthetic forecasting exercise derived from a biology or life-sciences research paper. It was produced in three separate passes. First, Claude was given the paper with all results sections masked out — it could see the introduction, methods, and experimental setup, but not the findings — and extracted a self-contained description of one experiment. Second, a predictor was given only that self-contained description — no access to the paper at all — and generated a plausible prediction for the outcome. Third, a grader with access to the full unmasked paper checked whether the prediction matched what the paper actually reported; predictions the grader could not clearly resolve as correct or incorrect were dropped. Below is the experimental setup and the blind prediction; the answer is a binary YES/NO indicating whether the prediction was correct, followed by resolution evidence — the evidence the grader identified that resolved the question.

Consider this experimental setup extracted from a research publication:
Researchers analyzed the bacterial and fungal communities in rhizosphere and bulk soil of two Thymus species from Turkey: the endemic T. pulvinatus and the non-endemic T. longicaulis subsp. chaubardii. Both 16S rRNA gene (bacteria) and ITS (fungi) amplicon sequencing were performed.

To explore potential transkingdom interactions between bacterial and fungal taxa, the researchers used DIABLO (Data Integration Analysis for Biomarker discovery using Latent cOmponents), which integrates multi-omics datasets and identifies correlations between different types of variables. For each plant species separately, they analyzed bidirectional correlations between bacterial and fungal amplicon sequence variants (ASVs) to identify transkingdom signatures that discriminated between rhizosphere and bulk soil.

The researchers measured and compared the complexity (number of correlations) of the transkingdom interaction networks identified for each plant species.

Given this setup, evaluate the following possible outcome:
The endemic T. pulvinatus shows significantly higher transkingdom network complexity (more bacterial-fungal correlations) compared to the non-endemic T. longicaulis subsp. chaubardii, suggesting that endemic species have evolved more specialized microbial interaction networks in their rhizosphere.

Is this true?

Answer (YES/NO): NO